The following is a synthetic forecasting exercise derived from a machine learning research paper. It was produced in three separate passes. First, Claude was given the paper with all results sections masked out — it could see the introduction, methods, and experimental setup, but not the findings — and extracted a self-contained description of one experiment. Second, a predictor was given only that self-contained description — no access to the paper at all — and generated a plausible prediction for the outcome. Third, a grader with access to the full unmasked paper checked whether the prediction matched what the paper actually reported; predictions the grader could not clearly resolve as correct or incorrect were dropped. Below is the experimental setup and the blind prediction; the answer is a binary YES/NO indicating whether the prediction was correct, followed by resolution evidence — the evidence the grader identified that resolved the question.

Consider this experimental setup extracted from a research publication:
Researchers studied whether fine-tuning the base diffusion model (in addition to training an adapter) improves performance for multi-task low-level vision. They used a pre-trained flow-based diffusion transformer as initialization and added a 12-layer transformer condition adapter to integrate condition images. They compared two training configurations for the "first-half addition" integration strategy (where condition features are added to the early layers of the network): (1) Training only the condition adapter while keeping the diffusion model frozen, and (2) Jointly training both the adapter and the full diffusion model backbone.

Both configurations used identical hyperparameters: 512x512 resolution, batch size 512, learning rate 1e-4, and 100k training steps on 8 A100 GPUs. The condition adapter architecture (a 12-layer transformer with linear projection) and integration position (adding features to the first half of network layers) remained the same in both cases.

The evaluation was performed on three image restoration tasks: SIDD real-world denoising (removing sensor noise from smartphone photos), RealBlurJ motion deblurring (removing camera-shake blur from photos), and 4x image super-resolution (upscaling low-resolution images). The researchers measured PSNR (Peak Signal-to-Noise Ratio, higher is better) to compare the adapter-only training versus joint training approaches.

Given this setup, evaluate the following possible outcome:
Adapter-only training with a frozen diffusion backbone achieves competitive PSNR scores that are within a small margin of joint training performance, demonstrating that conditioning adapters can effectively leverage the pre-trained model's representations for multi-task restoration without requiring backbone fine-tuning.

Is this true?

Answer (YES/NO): NO